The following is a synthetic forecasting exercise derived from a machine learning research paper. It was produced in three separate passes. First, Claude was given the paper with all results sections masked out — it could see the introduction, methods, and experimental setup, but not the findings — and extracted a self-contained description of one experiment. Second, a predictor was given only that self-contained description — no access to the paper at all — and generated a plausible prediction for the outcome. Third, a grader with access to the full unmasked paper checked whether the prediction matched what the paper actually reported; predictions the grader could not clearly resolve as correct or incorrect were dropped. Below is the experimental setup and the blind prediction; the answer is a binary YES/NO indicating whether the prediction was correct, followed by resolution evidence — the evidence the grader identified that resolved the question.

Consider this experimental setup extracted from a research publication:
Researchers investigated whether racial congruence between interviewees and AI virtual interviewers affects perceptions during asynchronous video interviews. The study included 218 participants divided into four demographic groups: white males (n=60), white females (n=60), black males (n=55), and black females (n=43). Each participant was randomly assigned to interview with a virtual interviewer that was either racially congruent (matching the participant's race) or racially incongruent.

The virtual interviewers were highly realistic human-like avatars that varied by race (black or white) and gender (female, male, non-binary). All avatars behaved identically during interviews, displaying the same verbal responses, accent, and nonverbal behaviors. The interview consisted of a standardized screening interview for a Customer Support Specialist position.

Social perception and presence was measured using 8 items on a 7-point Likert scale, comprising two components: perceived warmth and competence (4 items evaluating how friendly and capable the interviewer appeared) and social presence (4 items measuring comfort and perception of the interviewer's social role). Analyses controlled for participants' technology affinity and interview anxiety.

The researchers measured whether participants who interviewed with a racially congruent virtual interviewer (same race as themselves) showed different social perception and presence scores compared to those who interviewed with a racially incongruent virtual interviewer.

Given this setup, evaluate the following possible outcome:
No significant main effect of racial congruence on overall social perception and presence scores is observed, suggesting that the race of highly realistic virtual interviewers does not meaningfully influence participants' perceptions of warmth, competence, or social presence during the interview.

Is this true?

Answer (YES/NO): YES